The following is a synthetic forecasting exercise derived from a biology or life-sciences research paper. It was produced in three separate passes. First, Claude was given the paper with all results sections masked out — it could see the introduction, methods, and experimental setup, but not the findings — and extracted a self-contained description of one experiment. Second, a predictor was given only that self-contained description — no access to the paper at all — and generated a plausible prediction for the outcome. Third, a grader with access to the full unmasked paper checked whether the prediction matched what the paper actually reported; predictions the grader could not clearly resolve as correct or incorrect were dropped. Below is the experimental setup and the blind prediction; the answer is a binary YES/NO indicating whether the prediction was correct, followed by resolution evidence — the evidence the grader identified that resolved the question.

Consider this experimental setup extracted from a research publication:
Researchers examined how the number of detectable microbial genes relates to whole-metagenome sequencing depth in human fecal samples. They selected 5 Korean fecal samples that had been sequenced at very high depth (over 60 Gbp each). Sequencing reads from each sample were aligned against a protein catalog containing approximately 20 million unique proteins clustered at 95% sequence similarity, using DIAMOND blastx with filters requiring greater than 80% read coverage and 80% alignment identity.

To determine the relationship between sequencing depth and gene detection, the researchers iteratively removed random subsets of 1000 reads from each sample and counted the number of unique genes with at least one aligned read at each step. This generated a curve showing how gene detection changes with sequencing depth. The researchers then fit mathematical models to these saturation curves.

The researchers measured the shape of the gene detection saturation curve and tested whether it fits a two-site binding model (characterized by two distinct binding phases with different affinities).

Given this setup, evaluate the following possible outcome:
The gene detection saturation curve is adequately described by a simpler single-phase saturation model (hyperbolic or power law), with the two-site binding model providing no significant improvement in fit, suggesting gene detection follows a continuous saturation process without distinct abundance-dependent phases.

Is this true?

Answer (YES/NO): NO